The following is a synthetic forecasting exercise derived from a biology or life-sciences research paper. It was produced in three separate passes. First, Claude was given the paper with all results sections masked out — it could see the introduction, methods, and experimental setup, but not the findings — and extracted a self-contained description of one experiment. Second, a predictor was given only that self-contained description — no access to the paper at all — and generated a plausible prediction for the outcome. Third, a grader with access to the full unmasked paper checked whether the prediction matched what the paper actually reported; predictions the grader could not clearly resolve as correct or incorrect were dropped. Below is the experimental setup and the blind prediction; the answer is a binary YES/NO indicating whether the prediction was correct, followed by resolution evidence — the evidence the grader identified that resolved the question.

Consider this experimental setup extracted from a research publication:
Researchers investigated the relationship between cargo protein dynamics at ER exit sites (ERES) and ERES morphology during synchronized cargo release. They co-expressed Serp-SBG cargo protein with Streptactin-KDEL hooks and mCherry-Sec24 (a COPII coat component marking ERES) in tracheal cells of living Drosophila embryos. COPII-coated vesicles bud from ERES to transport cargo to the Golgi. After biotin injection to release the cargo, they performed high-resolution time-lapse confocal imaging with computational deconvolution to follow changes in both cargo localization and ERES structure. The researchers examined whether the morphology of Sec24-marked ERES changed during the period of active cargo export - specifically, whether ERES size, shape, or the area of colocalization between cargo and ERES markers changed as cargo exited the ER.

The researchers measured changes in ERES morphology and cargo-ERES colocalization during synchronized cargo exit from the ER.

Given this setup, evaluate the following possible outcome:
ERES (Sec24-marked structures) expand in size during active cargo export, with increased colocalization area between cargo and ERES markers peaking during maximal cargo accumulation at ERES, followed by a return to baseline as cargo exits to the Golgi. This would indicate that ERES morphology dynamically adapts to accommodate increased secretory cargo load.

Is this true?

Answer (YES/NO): NO